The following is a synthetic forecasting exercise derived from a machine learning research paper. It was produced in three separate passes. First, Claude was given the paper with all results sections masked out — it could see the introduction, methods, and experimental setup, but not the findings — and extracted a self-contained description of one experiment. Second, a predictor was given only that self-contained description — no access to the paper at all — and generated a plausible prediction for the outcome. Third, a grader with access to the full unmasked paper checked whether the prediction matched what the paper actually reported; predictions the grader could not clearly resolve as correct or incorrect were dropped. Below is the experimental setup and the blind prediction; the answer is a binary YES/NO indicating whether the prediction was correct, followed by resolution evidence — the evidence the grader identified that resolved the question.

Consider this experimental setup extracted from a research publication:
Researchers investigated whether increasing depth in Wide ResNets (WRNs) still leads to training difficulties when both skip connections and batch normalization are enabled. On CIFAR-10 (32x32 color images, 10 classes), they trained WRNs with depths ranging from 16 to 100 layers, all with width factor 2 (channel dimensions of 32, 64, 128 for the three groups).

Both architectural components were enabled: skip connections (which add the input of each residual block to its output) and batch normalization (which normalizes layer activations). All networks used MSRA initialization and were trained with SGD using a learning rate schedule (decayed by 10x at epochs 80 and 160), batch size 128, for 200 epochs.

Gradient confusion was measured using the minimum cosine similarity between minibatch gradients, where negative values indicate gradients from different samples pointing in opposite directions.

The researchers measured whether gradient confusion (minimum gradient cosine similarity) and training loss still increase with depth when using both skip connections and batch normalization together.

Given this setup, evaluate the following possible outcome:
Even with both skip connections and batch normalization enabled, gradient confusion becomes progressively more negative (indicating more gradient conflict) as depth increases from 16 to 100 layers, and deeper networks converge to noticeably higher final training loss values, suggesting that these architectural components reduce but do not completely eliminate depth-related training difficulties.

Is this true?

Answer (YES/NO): NO